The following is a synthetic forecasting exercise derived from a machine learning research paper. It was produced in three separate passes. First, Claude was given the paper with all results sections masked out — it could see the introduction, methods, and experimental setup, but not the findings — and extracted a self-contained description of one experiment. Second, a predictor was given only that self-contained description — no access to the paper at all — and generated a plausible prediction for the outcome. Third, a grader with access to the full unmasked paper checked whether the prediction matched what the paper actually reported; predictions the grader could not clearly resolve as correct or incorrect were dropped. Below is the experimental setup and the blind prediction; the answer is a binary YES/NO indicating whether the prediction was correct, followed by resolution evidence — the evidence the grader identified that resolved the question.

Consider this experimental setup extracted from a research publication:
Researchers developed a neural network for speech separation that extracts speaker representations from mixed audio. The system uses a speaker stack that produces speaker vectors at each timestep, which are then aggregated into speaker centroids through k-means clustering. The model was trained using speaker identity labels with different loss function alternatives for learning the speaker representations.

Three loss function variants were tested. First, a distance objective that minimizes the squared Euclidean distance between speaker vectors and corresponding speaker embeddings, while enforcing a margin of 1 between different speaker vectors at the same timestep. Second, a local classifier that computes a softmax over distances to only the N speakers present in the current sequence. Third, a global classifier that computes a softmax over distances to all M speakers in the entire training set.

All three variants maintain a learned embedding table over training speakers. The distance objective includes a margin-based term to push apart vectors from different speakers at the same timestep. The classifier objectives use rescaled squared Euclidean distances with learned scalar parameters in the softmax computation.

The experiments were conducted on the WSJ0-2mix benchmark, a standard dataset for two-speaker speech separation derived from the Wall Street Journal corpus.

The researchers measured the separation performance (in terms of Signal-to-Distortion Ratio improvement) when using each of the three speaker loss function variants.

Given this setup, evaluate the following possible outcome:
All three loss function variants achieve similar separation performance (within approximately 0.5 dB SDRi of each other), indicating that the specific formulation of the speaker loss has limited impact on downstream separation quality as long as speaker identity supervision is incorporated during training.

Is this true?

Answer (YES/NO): NO